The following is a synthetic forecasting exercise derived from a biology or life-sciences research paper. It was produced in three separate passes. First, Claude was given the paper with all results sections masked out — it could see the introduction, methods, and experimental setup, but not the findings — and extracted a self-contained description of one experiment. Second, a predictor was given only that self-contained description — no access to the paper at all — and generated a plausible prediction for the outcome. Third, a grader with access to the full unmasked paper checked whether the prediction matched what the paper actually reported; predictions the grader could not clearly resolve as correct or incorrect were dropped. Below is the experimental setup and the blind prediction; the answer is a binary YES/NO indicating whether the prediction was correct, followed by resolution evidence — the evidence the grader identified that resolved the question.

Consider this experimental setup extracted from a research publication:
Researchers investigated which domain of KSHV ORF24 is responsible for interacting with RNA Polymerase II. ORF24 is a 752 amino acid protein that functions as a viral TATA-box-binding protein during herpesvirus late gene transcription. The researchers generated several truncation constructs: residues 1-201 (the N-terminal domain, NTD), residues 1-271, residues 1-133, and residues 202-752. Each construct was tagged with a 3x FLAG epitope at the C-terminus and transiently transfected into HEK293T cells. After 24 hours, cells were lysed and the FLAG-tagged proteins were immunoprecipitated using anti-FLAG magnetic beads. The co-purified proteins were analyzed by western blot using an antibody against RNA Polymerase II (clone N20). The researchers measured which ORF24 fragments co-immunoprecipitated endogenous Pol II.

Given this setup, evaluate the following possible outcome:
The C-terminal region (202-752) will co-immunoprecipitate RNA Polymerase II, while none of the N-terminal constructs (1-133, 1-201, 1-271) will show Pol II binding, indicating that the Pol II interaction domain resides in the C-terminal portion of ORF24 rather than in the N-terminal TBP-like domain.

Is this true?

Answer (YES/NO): NO